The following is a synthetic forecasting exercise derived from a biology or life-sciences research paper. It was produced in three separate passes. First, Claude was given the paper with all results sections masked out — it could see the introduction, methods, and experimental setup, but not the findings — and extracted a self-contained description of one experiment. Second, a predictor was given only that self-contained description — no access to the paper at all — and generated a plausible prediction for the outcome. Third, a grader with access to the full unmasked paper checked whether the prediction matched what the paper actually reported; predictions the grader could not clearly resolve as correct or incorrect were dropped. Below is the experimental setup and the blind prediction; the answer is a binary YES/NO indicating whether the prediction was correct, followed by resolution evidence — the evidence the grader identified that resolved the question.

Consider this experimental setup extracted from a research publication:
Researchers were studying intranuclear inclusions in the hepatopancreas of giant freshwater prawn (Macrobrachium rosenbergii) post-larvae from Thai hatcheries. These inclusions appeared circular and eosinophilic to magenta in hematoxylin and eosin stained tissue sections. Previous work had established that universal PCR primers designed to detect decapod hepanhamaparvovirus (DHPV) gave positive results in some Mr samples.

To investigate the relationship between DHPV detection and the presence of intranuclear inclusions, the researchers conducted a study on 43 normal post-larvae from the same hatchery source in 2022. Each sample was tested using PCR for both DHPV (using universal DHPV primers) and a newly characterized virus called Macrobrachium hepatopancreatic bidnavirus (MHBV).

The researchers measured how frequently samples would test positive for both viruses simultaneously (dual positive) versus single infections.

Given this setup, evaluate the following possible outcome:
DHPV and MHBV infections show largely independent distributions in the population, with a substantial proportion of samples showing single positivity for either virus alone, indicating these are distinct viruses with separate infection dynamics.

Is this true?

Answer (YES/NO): NO